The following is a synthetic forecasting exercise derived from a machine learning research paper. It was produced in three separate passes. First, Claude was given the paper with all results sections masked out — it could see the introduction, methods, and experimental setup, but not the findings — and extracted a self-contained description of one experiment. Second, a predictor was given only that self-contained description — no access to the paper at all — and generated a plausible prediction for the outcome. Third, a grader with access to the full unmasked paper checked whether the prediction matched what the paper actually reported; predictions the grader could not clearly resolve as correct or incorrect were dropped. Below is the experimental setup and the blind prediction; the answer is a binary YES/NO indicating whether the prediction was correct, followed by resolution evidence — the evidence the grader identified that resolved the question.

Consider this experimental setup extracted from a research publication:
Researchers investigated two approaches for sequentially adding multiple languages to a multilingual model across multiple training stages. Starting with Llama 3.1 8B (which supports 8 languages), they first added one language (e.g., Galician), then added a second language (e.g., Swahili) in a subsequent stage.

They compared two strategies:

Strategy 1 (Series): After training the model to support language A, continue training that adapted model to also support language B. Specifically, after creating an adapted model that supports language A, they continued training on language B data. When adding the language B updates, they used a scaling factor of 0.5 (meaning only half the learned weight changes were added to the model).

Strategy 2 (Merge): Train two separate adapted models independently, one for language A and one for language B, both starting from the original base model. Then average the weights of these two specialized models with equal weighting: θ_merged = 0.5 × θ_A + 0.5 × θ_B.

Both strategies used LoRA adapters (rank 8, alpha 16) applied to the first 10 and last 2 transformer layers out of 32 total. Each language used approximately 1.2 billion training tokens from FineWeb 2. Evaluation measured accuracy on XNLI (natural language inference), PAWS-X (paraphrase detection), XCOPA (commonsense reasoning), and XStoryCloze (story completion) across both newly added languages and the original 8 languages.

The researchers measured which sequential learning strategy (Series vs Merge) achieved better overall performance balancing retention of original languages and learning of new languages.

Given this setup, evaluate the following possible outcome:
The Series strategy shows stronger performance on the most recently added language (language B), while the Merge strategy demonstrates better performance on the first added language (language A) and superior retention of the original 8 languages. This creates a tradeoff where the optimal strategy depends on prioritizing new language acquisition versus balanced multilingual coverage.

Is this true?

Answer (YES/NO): NO